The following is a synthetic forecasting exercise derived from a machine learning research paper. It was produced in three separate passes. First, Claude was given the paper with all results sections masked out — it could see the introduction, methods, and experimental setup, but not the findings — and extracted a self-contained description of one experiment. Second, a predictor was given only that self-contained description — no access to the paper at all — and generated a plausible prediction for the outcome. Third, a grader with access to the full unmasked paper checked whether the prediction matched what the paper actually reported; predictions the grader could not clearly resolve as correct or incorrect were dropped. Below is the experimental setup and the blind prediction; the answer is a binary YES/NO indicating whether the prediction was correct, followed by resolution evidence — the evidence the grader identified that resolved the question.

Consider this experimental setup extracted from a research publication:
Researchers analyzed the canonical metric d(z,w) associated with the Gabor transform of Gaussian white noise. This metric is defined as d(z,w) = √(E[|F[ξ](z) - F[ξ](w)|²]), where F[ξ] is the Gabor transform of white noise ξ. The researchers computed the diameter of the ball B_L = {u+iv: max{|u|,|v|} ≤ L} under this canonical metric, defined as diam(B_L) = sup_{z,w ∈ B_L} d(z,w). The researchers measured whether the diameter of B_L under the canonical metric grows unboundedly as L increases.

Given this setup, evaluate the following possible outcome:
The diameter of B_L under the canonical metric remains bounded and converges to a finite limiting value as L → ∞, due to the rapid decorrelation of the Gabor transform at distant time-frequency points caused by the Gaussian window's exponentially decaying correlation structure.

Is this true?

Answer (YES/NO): YES